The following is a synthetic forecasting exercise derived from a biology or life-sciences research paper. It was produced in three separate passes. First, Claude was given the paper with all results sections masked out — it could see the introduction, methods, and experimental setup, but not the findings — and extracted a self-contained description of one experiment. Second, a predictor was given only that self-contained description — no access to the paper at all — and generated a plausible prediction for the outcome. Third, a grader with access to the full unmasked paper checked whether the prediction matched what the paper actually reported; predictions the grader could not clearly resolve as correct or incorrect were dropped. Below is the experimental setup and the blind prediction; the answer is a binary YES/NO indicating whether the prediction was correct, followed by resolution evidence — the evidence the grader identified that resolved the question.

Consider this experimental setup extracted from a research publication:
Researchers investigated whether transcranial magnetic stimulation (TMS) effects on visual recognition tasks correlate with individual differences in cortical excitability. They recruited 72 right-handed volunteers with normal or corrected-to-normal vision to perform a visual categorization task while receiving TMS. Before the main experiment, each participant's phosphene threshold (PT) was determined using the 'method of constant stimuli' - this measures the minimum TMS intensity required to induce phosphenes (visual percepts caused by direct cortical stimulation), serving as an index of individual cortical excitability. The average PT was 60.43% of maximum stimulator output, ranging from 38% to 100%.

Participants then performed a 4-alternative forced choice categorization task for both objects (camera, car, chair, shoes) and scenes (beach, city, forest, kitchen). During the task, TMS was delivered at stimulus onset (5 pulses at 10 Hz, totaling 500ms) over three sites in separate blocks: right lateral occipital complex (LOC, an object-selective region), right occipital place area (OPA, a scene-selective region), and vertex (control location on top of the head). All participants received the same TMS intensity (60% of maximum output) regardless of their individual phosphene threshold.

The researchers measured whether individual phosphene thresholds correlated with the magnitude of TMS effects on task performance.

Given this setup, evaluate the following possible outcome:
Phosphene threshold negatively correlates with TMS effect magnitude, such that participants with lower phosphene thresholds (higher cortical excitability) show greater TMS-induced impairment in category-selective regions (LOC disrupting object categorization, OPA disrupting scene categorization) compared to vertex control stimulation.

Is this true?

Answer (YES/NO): NO